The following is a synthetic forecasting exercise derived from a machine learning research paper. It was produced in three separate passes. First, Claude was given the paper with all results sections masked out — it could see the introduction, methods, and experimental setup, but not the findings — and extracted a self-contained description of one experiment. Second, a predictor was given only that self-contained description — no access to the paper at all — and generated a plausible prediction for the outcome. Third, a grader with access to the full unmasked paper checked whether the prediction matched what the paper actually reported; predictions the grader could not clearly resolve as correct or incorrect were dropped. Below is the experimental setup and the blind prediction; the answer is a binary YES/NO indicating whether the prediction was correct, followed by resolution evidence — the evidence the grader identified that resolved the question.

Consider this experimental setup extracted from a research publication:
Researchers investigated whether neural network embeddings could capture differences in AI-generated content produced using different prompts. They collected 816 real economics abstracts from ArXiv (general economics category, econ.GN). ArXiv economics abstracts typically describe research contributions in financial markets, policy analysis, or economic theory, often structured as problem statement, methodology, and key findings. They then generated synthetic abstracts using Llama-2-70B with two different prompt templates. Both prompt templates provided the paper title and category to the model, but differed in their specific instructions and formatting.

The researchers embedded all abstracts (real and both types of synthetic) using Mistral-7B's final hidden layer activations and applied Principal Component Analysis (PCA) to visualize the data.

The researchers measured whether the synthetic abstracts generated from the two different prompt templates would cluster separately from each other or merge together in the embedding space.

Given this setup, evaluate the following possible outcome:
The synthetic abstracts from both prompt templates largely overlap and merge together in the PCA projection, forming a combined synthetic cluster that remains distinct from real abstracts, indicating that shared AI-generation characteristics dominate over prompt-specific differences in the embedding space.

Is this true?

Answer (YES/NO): NO